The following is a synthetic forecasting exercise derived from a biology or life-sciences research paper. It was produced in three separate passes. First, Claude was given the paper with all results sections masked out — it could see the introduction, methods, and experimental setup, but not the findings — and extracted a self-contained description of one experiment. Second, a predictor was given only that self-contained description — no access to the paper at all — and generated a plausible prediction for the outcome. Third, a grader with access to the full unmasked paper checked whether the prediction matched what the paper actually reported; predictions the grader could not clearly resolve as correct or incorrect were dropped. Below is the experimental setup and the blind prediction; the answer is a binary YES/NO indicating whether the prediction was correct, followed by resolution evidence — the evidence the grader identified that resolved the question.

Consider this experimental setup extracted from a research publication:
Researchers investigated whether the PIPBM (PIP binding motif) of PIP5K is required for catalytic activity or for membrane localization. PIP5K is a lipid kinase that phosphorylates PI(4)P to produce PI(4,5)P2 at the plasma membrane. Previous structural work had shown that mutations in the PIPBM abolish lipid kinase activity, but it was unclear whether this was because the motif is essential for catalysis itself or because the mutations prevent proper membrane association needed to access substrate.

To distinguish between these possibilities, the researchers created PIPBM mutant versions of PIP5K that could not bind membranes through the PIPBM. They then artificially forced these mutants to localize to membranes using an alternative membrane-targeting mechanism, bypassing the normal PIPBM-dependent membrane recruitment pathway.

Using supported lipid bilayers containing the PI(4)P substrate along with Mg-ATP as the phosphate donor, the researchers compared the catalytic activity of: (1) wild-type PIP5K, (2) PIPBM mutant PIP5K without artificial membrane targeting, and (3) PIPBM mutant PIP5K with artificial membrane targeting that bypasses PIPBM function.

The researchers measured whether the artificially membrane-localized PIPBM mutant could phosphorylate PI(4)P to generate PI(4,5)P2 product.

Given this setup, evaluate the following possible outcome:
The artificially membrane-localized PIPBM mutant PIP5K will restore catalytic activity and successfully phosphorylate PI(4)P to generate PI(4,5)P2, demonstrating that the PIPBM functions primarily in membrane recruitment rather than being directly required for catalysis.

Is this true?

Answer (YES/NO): YES